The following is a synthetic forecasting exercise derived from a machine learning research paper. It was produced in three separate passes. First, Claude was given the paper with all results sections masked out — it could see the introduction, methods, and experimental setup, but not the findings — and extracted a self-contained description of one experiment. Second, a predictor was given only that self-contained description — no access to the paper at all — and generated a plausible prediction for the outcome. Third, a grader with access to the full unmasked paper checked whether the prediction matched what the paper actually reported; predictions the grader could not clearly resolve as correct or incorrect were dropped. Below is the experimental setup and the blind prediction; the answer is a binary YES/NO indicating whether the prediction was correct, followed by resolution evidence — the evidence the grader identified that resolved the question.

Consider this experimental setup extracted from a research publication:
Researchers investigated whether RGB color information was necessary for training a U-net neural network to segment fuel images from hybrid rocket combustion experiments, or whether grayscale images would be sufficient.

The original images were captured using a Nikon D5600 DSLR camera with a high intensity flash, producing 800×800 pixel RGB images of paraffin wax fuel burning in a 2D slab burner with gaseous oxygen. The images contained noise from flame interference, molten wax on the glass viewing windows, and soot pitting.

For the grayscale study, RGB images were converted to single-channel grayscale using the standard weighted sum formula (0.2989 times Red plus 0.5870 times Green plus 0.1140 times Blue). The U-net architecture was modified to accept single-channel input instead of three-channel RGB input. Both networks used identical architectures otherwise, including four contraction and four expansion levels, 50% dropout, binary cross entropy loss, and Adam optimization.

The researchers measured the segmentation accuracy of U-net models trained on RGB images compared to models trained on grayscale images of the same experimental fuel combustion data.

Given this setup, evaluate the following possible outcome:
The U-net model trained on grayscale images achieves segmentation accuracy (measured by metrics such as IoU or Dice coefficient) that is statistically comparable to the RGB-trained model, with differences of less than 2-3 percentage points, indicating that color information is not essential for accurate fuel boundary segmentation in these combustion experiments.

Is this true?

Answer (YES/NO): NO